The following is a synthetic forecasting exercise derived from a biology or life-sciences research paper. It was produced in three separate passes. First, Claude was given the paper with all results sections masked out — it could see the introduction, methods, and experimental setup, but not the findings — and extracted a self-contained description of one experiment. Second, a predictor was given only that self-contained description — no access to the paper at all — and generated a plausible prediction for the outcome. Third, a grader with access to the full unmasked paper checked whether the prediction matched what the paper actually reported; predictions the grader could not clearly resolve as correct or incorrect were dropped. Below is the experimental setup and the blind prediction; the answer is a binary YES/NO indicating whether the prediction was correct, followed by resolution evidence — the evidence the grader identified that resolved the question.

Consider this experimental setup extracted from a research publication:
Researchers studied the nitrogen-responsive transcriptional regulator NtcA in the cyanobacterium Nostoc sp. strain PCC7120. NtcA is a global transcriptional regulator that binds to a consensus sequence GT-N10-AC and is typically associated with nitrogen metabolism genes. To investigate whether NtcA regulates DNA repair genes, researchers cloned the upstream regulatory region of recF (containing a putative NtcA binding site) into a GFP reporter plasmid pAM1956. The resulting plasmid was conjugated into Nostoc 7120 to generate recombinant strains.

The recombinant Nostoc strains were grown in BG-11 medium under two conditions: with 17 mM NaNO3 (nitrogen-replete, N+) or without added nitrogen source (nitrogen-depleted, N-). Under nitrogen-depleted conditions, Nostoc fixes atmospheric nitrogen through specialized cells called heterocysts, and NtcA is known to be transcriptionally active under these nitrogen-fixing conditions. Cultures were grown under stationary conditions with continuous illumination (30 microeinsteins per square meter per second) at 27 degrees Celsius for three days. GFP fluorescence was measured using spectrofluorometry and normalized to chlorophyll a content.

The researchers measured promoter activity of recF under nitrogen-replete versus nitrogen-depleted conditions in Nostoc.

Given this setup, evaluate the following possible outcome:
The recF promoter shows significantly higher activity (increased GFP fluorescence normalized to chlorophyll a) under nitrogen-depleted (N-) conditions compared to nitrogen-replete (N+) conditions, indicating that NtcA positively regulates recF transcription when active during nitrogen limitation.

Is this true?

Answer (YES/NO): YES